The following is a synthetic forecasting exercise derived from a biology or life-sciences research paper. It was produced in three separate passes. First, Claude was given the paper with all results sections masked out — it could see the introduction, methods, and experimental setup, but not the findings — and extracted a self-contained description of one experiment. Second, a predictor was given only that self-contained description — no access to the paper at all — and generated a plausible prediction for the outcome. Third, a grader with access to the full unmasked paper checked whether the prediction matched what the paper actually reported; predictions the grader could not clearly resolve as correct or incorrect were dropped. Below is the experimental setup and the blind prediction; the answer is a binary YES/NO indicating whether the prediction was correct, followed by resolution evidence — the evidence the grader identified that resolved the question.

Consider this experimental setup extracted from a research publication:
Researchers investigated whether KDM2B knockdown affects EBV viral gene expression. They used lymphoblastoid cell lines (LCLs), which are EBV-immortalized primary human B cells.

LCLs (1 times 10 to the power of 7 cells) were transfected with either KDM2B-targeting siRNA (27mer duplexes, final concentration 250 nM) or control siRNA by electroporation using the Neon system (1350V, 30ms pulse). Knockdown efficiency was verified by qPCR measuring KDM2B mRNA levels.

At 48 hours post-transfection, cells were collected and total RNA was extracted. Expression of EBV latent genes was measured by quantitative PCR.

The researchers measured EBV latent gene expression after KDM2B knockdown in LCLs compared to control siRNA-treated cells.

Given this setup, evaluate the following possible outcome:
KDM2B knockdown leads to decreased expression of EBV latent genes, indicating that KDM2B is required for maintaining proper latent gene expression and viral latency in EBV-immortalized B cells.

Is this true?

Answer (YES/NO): NO